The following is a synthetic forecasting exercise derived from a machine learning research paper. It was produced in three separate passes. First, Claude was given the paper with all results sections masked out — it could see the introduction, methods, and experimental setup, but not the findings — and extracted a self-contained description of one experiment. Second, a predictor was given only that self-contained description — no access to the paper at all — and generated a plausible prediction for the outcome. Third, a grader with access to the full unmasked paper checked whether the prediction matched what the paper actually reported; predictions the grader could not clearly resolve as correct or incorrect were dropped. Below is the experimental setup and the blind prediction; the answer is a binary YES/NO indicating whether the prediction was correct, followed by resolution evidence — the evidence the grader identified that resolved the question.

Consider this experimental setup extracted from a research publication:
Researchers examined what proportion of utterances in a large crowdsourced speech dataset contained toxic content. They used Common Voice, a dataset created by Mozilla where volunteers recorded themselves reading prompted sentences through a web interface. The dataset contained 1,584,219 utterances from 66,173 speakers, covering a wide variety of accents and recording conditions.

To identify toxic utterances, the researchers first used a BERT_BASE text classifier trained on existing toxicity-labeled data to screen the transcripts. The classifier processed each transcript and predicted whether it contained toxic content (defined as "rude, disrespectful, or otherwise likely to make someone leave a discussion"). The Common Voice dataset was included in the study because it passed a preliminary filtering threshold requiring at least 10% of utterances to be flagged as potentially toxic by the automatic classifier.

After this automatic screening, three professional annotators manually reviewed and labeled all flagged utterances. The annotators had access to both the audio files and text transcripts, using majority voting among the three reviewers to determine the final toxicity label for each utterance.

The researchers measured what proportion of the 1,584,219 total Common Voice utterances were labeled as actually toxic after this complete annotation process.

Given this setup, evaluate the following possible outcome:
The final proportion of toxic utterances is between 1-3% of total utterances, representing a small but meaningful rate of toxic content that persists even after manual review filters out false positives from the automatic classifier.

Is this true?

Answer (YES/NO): NO